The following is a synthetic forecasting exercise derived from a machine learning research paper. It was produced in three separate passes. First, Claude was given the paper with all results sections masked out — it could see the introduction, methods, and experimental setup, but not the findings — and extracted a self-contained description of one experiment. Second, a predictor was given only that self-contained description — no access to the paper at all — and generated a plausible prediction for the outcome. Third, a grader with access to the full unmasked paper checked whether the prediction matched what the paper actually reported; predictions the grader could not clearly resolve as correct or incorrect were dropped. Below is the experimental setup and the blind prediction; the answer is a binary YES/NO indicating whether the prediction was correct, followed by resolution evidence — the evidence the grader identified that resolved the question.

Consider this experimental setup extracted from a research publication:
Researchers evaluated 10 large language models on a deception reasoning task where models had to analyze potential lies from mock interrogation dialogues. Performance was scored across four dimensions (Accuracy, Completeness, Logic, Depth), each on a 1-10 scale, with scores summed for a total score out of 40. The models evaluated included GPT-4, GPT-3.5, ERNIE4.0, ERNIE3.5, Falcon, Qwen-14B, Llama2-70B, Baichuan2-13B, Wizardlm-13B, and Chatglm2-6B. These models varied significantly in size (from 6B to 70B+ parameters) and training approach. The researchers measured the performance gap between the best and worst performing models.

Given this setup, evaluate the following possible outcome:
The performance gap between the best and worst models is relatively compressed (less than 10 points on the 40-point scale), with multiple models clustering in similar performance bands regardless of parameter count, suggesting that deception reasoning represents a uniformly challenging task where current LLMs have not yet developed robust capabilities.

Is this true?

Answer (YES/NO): NO